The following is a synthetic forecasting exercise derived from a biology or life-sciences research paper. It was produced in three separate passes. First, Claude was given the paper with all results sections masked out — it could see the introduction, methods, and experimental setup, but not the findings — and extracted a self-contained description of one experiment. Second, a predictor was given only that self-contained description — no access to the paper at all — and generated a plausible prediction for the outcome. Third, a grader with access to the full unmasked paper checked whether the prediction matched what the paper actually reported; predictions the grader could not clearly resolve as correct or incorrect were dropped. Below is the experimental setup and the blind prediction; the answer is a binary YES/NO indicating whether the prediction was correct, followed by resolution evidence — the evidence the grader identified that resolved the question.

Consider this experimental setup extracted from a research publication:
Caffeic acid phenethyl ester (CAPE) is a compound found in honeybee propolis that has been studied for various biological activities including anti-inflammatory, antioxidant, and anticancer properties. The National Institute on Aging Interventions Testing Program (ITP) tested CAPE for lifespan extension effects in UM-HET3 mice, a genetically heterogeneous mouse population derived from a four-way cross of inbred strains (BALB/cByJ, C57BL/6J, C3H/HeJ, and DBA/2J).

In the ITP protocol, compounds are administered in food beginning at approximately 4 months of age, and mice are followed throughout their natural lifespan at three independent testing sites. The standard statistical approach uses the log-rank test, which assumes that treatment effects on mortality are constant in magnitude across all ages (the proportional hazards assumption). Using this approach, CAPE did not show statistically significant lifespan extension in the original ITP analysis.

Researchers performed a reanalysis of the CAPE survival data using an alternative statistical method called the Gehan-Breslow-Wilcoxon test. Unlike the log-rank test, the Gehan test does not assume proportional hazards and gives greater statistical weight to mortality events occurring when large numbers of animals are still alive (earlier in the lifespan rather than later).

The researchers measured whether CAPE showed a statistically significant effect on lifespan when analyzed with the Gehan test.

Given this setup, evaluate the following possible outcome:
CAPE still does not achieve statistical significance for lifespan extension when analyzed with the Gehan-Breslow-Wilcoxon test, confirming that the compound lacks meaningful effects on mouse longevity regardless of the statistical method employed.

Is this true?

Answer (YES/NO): NO